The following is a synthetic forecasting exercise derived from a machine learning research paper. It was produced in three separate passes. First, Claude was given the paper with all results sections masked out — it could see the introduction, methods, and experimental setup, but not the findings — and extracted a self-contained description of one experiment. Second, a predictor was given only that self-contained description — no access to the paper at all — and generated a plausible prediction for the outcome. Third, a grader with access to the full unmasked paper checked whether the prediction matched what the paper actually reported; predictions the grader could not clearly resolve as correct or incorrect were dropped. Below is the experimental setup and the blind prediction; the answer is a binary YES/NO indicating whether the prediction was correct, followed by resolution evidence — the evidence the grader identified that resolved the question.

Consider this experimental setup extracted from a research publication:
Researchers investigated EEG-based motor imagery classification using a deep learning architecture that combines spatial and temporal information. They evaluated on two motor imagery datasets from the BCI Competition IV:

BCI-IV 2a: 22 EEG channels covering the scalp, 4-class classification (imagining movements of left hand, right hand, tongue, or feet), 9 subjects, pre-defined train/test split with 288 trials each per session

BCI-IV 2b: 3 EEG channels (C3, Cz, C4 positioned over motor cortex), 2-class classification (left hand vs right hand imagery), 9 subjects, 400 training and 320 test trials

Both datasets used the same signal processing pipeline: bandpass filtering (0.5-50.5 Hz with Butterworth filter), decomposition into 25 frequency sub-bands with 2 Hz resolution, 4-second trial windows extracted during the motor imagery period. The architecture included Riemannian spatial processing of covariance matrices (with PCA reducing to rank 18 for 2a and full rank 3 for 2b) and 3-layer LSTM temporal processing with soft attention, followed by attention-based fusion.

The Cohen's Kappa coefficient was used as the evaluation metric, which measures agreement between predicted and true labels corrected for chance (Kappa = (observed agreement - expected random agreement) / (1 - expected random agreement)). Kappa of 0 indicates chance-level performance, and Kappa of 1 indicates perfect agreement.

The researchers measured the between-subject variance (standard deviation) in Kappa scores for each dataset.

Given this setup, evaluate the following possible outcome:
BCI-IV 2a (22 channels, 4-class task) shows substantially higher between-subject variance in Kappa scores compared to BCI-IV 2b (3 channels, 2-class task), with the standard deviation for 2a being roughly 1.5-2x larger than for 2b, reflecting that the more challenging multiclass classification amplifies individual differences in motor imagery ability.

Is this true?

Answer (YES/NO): NO